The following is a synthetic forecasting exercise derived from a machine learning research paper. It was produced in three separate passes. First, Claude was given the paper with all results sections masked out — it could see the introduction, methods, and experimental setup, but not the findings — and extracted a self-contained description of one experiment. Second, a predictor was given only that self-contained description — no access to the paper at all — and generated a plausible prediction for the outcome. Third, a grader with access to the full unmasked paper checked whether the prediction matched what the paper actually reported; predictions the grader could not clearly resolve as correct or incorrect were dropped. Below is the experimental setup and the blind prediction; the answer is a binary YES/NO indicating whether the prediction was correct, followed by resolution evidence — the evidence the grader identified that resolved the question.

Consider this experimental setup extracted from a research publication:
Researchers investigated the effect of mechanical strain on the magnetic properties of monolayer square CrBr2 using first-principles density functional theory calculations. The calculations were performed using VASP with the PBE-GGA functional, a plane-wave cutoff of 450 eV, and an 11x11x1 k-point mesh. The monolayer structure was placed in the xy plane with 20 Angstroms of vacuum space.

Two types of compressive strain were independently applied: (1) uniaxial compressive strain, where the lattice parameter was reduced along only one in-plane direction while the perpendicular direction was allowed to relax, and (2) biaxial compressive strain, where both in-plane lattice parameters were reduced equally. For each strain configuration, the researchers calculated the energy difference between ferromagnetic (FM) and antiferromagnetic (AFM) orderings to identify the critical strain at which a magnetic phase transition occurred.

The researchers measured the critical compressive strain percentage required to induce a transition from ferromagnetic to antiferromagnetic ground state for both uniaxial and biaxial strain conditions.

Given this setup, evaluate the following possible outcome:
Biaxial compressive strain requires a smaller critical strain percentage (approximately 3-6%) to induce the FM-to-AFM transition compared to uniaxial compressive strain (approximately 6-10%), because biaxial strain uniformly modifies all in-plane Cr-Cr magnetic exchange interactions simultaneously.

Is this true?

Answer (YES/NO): NO